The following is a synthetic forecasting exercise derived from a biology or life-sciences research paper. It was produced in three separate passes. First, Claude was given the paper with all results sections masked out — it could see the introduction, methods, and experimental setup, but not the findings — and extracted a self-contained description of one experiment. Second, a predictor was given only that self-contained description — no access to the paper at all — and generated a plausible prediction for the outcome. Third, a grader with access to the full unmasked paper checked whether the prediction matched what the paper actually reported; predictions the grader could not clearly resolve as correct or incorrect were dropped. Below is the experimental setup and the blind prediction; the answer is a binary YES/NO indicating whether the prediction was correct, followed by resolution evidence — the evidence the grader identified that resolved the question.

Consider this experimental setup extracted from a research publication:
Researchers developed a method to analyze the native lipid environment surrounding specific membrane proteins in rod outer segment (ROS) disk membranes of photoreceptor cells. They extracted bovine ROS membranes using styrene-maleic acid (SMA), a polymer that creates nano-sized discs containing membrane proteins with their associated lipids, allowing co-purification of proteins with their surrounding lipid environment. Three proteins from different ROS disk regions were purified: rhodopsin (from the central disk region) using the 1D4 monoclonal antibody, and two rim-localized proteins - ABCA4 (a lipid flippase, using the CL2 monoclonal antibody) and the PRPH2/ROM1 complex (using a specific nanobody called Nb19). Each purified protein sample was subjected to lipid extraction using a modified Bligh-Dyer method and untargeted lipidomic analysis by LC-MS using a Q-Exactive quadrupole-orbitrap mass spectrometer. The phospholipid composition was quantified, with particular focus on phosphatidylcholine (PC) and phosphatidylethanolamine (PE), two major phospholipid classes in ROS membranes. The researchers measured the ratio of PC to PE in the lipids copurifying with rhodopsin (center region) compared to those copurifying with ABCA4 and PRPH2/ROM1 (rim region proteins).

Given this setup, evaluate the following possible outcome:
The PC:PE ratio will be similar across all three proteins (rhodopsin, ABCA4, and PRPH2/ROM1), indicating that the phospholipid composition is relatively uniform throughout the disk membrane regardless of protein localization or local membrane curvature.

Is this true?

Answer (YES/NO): NO